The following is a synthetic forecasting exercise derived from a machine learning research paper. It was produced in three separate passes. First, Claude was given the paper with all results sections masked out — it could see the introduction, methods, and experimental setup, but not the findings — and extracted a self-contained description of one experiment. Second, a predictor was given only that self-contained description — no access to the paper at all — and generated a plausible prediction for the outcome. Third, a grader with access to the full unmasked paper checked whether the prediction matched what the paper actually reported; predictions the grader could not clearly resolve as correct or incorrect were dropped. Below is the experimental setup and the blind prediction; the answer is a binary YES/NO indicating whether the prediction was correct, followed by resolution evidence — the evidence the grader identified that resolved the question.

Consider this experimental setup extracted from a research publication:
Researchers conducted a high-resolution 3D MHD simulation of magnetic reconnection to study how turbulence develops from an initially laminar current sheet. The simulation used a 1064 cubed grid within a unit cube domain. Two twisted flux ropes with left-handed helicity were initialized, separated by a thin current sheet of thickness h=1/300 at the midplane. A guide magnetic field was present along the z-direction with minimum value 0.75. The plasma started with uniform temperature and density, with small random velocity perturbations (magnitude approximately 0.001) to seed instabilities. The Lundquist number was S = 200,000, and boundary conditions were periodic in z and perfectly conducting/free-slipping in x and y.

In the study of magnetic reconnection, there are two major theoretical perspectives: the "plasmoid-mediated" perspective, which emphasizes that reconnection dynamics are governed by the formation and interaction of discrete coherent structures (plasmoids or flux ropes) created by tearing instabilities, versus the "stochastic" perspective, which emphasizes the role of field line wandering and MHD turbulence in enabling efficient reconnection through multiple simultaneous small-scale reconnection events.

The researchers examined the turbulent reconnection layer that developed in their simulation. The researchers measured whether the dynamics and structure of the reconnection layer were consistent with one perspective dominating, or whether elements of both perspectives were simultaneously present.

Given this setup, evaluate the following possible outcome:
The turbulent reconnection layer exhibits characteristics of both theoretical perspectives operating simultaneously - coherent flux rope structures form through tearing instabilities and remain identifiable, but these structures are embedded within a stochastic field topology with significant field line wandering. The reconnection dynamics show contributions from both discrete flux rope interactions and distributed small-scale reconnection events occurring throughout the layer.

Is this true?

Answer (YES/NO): YES